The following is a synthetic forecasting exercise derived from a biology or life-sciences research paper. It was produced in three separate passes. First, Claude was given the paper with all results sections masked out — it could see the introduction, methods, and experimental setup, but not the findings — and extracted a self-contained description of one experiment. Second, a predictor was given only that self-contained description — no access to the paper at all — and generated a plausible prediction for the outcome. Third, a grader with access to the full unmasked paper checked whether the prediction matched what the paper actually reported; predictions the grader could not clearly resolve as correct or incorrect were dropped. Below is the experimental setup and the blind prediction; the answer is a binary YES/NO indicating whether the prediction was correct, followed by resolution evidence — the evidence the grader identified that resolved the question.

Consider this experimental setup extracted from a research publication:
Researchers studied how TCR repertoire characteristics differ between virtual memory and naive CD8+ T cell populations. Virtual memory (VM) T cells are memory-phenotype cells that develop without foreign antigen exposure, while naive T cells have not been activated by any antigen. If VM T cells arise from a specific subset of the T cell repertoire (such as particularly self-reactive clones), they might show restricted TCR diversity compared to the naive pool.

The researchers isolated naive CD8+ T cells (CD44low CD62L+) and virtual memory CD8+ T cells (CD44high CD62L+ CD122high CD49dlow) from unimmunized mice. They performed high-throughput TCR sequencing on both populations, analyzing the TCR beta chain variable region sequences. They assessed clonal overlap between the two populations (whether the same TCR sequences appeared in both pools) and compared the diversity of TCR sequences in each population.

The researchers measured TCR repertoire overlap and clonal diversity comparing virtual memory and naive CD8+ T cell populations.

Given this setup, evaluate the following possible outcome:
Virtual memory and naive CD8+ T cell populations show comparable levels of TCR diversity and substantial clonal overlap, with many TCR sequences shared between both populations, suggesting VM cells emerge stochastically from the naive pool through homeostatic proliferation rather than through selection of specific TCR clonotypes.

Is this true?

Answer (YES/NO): NO